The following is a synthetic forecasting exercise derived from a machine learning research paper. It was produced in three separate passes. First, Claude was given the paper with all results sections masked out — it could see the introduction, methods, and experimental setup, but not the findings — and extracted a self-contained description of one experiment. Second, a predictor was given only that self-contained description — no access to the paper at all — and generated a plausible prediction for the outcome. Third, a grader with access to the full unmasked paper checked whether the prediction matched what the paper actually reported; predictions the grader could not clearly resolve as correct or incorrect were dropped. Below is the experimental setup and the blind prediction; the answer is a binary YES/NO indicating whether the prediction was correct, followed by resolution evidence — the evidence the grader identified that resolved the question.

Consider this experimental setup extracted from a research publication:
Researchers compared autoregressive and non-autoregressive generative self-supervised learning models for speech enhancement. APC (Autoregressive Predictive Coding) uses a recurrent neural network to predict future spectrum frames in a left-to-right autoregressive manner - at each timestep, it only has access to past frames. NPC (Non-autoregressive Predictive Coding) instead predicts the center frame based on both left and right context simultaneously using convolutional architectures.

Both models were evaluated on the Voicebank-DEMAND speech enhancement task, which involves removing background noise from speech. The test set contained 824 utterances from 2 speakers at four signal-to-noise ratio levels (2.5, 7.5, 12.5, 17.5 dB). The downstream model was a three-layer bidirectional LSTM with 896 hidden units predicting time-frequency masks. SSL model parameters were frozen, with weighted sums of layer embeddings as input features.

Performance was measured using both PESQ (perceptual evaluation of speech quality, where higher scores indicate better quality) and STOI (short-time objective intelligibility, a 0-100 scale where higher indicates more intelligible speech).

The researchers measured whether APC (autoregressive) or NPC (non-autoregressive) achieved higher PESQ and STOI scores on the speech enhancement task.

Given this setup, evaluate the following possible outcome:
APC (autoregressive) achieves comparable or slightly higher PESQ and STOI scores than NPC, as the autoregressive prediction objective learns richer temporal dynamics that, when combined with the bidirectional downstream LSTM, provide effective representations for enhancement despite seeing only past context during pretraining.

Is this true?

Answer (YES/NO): YES